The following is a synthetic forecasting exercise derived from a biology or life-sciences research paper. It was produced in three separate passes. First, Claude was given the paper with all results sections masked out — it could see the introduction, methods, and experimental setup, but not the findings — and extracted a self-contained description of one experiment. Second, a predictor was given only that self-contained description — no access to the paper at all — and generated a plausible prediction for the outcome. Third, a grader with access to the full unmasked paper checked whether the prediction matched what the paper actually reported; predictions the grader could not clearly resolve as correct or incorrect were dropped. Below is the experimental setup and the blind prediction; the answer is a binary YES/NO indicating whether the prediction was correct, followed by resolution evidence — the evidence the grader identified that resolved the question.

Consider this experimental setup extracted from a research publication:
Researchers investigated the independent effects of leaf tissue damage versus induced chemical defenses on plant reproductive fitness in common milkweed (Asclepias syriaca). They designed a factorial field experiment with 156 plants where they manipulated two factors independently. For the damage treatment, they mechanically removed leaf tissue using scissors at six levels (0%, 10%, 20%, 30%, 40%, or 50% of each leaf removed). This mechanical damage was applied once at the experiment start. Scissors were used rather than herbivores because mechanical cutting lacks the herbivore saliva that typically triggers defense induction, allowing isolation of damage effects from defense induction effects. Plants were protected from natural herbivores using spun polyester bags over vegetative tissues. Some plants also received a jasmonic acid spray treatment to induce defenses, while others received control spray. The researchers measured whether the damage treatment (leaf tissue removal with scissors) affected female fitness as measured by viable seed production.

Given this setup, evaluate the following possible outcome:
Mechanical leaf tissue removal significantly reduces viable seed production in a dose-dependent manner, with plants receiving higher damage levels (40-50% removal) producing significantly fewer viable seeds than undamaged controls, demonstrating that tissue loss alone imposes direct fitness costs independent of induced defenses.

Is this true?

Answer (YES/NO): NO